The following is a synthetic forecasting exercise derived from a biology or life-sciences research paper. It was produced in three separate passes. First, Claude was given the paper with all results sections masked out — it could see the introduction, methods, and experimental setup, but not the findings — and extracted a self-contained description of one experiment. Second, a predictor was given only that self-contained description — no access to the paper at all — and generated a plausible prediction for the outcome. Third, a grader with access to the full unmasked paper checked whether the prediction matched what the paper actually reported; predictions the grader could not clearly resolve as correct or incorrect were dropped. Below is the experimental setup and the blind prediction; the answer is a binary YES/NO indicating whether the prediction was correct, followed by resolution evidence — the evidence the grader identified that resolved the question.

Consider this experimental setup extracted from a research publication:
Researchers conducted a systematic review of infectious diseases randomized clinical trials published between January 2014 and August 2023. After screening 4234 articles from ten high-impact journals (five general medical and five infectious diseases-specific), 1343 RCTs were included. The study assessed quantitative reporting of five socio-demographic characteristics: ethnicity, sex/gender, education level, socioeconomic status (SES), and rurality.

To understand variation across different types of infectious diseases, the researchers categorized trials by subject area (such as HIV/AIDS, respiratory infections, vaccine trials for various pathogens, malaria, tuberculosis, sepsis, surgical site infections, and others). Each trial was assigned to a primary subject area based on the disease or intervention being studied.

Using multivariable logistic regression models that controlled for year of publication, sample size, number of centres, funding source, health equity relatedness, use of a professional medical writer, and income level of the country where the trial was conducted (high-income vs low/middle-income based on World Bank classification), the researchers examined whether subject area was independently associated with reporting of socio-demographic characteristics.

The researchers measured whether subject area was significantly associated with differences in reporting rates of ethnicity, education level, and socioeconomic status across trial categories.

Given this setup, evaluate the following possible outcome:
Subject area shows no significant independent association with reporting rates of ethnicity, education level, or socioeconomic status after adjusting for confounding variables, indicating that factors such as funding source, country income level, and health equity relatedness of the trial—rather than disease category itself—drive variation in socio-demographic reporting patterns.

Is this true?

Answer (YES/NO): NO